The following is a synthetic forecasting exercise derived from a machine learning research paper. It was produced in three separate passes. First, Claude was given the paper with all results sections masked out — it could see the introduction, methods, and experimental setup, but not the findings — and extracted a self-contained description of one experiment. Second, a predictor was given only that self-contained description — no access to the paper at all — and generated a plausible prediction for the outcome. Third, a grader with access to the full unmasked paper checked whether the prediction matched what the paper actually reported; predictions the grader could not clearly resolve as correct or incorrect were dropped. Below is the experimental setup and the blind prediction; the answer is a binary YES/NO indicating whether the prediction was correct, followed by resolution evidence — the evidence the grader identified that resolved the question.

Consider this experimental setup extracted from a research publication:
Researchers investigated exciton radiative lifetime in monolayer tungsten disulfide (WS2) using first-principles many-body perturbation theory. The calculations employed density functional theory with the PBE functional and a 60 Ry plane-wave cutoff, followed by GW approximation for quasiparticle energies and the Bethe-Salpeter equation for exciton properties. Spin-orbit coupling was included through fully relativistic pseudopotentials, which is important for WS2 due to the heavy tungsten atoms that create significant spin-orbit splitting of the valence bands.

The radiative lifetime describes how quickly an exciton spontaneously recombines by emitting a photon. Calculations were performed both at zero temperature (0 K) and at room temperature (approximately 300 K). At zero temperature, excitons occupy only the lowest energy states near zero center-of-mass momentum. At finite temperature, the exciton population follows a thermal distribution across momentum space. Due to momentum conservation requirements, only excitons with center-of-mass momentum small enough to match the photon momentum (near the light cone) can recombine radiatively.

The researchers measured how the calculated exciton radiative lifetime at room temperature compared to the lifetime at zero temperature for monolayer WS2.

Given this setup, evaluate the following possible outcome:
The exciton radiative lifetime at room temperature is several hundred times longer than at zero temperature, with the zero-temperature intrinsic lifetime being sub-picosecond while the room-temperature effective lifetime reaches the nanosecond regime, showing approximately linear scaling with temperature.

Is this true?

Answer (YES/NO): NO